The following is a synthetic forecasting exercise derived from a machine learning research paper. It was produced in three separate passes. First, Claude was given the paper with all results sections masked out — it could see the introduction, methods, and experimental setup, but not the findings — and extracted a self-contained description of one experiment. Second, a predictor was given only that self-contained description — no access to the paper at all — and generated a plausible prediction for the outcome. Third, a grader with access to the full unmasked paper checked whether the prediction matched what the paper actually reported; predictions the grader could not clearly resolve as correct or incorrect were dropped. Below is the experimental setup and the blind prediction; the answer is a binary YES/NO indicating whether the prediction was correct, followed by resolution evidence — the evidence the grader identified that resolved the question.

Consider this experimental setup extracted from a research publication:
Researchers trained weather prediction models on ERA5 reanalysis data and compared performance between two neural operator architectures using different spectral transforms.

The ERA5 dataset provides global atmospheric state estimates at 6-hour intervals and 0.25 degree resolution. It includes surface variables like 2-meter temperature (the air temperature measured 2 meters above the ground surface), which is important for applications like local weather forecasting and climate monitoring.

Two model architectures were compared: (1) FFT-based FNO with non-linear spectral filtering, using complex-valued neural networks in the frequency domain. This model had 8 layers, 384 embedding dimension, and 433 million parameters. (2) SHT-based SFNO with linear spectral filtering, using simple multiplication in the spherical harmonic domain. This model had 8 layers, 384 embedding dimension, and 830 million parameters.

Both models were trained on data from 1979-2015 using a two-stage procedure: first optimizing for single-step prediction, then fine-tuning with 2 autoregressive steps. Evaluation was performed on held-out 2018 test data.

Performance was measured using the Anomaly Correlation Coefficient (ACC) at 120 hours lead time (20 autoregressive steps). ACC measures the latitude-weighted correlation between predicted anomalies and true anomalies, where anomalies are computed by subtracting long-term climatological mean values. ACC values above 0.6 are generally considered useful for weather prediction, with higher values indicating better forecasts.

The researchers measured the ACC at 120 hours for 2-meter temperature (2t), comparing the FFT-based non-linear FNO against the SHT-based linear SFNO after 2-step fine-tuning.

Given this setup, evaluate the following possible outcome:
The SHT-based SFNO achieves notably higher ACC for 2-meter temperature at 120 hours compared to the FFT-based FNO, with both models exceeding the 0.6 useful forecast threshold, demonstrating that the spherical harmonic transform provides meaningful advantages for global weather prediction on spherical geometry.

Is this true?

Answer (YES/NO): NO